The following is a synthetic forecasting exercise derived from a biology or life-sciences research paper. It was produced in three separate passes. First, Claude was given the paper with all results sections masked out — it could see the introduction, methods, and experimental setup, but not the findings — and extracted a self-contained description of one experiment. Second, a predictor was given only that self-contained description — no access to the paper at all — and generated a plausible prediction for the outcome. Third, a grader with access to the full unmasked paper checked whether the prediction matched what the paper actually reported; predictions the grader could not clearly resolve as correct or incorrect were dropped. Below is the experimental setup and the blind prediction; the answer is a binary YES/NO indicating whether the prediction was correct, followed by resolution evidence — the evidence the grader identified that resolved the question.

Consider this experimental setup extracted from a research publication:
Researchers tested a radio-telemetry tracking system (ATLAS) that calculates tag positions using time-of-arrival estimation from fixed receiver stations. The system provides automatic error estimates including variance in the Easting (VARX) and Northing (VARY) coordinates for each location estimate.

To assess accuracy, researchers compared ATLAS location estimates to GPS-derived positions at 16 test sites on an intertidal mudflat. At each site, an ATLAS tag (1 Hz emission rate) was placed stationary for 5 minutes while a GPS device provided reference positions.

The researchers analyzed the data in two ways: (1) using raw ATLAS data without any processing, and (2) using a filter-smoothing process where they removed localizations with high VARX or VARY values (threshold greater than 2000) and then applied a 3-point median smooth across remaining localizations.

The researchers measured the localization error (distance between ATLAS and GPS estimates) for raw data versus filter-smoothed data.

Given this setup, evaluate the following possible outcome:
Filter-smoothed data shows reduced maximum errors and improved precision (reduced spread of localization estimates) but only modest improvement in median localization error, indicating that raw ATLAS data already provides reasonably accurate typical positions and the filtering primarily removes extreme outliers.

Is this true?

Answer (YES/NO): YES